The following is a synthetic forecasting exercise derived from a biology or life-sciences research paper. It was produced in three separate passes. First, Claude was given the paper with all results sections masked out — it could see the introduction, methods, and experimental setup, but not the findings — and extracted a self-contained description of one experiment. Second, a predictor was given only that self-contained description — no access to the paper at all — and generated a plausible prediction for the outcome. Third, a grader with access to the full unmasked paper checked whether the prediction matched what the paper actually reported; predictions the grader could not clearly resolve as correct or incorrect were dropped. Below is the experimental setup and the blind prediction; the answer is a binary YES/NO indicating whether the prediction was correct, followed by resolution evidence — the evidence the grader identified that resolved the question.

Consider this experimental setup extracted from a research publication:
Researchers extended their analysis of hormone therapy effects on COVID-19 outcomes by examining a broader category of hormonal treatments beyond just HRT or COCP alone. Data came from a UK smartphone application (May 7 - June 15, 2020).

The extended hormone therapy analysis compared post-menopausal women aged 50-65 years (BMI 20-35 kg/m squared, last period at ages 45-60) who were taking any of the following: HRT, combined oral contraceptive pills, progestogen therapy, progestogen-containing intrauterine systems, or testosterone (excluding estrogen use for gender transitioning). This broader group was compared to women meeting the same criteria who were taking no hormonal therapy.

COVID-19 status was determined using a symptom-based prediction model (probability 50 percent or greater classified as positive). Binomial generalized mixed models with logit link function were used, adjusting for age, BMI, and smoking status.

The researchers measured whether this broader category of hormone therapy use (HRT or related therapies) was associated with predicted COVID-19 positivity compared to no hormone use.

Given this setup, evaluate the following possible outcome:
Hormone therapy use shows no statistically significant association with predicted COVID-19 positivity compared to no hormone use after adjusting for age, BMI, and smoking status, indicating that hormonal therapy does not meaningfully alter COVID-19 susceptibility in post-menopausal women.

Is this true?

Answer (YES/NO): NO